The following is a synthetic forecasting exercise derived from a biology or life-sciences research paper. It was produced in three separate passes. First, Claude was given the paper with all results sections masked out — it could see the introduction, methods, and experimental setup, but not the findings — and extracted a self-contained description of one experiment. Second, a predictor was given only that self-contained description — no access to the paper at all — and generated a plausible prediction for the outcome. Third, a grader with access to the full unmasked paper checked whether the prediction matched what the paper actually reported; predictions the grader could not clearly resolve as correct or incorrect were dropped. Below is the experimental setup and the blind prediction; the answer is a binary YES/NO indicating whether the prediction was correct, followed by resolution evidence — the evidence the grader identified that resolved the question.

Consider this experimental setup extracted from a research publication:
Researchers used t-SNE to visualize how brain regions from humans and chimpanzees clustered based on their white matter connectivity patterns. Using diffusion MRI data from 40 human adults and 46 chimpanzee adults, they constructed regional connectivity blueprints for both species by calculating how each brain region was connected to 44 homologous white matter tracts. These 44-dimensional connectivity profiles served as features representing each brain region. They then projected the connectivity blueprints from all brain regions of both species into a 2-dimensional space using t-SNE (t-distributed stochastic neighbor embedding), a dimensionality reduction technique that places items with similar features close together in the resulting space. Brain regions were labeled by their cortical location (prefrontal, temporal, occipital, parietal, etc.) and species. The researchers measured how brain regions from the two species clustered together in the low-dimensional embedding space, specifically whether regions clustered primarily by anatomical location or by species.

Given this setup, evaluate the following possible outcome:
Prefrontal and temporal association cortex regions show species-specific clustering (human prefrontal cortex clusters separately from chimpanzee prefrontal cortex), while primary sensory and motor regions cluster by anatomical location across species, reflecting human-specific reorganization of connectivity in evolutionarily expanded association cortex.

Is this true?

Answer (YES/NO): YES